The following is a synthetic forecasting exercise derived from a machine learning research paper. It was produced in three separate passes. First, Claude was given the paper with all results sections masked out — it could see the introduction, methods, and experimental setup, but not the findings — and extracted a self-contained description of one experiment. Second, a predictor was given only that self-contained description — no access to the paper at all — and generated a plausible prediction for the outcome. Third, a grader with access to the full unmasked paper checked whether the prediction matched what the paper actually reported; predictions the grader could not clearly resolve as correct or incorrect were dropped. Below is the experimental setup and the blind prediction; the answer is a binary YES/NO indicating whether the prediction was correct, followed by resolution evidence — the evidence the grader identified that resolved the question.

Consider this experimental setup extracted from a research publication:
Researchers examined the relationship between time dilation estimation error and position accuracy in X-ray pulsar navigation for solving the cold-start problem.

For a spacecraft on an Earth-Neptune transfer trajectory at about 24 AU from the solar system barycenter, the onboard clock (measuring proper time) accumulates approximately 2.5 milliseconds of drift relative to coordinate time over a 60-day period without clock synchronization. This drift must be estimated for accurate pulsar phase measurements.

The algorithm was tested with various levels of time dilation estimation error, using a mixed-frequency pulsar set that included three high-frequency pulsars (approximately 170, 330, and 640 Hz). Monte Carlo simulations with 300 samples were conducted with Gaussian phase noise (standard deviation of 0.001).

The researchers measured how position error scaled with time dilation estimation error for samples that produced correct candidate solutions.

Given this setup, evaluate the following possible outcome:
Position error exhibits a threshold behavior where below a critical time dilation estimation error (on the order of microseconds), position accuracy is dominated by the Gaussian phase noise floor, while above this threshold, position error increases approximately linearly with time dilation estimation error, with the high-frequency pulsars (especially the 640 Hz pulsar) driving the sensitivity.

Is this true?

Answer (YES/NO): NO